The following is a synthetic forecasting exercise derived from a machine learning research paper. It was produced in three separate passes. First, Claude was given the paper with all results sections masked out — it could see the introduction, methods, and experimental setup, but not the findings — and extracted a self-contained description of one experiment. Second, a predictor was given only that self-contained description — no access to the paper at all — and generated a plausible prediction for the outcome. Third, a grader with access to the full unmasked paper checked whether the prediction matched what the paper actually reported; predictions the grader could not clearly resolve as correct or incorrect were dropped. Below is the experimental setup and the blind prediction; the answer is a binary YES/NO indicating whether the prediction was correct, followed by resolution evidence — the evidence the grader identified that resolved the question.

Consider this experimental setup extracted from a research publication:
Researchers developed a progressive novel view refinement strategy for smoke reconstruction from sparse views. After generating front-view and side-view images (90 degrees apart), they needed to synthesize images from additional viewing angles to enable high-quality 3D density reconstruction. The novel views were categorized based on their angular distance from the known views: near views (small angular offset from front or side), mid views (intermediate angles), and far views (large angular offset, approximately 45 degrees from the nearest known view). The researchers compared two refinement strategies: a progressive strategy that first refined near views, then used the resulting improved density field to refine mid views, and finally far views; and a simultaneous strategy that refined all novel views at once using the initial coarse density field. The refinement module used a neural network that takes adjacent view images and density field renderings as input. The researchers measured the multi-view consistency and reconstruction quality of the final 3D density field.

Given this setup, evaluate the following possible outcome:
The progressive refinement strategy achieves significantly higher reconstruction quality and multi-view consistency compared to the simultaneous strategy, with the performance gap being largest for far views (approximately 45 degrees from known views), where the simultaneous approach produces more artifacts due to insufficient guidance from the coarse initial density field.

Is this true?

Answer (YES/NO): NO